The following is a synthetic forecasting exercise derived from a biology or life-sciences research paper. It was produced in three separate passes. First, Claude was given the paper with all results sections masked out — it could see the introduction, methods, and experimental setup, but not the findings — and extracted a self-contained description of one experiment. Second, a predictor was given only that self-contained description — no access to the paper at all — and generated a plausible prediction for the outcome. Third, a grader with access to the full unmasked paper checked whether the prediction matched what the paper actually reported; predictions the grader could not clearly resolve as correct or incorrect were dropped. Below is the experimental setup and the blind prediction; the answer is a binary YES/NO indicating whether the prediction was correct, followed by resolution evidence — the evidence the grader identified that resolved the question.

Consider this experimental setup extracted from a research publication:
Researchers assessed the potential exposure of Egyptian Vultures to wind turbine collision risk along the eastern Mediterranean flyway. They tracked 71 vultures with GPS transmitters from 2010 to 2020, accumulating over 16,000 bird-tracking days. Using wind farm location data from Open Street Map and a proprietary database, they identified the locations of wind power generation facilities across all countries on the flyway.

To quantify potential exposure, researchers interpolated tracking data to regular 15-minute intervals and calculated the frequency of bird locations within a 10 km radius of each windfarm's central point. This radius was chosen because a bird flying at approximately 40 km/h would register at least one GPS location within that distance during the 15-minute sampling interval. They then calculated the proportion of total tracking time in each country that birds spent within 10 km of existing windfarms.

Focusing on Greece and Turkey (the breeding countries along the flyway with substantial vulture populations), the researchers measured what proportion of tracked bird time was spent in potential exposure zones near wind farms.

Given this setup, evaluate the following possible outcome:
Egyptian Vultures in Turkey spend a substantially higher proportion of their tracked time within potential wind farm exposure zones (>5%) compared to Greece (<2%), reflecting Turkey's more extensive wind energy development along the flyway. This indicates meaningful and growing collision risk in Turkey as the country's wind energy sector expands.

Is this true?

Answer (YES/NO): NO